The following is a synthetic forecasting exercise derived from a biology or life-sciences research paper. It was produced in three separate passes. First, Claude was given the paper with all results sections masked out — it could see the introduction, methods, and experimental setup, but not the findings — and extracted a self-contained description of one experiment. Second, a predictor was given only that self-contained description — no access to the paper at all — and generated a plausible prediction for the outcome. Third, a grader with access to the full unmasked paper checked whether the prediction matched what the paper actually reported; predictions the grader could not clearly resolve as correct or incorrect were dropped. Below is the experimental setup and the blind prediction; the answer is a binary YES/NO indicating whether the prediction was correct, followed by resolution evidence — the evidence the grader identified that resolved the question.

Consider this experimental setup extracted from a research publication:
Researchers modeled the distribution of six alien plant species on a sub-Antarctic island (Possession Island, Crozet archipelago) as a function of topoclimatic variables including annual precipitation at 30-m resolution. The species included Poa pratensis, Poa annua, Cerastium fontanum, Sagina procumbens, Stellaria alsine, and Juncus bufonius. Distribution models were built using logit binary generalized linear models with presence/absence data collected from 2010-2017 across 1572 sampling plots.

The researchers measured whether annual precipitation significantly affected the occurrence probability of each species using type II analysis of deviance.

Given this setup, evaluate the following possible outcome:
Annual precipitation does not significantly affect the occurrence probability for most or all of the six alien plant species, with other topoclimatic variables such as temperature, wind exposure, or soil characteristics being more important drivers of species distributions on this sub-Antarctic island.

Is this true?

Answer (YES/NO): NO